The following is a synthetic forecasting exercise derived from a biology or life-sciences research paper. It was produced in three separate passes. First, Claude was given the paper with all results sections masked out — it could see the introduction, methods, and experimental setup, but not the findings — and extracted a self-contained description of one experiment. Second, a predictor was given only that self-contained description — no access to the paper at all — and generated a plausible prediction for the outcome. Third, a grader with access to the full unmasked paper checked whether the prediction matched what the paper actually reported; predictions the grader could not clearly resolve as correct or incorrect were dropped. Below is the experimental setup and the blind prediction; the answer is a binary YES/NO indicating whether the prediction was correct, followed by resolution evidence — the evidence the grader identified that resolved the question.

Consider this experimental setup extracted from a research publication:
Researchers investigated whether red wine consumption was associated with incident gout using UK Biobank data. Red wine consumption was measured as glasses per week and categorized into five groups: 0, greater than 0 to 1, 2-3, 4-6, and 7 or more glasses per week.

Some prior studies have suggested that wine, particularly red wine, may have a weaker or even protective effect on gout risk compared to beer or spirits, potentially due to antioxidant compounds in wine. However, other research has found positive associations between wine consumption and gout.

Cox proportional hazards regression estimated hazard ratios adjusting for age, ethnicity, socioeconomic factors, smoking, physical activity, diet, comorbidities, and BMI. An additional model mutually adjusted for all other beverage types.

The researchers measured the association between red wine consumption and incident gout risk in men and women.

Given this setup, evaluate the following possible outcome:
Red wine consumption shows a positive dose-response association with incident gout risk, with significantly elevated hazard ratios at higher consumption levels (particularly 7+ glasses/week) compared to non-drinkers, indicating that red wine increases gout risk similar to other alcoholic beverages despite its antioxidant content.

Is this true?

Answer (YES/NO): NO